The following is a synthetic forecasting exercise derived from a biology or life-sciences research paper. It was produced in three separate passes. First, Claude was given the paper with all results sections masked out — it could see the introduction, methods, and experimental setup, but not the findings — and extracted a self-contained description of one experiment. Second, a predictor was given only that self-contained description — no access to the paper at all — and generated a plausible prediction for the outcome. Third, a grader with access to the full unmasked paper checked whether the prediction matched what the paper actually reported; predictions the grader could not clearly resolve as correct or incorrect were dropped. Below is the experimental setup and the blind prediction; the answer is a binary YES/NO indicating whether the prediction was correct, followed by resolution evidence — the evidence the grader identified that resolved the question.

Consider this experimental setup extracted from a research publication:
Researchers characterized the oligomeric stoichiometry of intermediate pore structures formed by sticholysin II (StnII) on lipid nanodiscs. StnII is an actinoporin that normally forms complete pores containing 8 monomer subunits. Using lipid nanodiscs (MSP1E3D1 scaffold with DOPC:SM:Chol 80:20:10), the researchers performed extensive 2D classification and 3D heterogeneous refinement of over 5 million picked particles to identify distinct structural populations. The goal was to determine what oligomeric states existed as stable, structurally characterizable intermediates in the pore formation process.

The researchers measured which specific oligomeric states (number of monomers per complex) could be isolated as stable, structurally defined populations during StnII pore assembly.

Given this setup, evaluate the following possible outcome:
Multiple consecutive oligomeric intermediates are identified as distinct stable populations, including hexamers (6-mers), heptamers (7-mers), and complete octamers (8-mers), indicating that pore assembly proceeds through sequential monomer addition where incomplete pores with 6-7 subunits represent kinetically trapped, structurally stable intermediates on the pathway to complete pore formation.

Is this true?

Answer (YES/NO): NO